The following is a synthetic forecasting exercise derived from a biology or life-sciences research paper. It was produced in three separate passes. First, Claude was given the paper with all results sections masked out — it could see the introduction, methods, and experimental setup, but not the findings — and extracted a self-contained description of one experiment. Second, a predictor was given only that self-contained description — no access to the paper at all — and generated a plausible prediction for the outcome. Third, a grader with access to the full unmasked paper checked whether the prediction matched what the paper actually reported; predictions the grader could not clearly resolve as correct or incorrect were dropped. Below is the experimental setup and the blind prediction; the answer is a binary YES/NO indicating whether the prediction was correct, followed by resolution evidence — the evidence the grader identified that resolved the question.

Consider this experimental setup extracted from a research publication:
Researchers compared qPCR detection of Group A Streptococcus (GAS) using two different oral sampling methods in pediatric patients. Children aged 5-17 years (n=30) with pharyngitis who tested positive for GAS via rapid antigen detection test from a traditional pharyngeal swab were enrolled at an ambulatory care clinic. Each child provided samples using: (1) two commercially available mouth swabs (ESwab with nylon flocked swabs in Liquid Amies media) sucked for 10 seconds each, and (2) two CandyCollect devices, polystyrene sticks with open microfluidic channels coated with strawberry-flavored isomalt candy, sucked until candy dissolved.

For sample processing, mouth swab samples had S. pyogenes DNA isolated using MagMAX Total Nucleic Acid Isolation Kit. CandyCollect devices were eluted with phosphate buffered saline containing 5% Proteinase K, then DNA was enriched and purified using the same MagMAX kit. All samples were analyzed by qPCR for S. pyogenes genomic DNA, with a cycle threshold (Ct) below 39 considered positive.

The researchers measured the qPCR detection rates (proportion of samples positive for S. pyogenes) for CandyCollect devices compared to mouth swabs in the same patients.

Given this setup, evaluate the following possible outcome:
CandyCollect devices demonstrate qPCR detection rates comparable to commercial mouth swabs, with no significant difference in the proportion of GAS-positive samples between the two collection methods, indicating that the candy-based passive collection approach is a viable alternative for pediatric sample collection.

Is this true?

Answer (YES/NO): YES